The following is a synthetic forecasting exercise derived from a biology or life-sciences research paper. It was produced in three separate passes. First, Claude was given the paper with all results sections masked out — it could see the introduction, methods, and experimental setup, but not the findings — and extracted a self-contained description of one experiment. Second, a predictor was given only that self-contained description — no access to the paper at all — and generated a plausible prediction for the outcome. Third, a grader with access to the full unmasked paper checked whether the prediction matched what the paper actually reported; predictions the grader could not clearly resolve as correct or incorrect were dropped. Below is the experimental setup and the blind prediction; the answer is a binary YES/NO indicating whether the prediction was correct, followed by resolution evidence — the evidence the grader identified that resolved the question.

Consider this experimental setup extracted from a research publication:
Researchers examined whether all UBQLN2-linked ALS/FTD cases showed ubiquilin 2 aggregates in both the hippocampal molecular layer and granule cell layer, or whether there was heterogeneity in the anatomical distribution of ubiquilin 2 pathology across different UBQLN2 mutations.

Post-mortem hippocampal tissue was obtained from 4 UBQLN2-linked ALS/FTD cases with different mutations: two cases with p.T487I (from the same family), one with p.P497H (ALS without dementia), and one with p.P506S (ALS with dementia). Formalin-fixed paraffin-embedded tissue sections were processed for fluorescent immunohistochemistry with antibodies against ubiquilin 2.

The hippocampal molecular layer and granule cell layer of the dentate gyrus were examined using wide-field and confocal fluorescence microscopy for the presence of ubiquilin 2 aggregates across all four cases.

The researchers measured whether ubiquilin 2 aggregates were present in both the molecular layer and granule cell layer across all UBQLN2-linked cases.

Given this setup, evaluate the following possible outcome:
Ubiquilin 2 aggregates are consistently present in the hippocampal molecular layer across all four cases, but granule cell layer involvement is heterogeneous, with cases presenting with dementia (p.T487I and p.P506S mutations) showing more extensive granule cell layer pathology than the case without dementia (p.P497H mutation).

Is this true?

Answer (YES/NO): NO